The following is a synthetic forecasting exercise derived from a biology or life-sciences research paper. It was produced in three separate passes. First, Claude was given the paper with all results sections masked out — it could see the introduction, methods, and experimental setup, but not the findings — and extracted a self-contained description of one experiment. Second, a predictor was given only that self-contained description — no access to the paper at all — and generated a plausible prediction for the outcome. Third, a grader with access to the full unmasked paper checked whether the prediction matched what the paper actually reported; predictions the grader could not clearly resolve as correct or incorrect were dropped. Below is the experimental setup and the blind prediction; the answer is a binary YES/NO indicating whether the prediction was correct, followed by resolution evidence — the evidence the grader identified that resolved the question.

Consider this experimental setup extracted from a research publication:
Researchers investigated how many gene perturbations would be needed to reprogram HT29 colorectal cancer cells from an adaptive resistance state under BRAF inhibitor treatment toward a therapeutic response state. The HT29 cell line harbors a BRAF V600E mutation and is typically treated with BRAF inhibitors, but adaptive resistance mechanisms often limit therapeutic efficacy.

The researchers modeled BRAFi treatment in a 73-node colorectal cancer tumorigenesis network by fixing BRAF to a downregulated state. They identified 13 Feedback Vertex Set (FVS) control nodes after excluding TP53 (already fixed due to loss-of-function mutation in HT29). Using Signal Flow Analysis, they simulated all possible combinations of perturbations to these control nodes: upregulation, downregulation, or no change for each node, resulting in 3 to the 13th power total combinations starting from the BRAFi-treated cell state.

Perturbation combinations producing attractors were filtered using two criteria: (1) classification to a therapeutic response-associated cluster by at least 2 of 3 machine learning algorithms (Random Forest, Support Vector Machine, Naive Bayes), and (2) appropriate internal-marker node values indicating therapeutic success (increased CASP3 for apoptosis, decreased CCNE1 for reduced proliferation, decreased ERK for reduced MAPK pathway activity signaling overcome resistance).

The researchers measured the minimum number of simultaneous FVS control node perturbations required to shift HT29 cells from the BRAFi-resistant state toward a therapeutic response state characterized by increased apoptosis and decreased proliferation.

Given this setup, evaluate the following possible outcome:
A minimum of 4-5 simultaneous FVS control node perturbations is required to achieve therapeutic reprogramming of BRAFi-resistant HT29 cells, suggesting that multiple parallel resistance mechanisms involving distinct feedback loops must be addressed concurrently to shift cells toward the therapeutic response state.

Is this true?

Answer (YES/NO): NO